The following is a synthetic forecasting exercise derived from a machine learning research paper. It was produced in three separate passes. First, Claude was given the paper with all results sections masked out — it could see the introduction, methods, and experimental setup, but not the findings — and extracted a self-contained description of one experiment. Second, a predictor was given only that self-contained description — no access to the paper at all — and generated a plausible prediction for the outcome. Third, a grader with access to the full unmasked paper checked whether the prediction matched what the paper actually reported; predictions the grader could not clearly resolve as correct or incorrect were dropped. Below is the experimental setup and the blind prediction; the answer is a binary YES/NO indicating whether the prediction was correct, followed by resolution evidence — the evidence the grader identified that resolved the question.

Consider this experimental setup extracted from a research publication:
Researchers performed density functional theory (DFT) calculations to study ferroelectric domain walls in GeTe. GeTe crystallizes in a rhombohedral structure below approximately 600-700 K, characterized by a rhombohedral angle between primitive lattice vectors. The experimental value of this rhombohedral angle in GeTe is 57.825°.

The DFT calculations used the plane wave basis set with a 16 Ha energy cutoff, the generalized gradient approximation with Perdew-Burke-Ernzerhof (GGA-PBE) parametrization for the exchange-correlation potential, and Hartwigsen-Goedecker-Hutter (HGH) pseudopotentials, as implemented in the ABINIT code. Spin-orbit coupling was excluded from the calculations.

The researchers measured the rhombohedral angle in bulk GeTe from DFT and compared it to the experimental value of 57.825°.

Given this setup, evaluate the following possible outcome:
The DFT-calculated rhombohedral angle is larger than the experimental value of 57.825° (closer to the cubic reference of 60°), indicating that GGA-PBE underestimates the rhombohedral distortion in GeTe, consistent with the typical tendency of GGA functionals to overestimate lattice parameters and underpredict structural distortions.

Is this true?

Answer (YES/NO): NO